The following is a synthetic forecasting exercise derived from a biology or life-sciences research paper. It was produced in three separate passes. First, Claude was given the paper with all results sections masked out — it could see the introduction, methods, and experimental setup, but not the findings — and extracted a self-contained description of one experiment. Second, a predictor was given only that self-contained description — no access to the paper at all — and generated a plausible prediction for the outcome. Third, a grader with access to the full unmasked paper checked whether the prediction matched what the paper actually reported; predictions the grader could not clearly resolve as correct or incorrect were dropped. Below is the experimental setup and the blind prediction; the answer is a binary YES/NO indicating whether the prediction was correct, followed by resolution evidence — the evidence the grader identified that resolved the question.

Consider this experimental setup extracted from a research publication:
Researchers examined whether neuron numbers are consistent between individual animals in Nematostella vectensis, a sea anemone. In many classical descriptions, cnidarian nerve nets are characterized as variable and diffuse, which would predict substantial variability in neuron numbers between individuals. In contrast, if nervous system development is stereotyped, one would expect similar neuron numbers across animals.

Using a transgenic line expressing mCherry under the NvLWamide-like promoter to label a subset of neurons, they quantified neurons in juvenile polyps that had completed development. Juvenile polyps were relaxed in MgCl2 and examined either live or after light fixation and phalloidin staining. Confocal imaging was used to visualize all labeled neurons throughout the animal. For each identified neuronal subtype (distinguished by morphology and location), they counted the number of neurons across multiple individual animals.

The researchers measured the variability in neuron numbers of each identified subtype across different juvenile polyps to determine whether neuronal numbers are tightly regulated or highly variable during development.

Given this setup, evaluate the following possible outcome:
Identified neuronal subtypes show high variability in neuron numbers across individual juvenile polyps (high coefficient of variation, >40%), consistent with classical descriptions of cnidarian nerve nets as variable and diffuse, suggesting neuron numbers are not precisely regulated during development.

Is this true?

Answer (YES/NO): NO